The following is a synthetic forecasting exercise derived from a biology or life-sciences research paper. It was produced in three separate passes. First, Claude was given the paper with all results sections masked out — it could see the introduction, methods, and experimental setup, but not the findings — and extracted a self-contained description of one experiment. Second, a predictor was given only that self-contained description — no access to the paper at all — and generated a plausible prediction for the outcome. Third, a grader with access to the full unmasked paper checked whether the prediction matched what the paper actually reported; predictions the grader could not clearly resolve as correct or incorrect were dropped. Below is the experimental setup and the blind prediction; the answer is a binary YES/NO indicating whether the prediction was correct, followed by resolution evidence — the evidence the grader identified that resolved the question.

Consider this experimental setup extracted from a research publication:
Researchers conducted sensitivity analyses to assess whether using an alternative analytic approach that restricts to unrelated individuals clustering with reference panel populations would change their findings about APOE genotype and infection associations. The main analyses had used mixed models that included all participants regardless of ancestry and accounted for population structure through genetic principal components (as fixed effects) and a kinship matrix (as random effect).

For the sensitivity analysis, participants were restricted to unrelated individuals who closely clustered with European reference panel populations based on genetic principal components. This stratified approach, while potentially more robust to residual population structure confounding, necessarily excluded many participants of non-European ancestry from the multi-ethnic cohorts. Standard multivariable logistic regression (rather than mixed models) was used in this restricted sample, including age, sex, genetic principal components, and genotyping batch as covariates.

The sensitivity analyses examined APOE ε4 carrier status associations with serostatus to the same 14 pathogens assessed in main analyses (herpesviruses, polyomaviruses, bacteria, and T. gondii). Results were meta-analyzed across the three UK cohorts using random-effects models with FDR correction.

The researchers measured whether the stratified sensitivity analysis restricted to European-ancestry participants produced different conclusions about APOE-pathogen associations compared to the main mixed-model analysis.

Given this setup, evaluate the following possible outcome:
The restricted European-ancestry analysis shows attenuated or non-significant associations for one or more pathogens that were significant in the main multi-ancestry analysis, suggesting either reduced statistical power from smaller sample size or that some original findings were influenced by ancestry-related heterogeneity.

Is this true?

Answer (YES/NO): NO